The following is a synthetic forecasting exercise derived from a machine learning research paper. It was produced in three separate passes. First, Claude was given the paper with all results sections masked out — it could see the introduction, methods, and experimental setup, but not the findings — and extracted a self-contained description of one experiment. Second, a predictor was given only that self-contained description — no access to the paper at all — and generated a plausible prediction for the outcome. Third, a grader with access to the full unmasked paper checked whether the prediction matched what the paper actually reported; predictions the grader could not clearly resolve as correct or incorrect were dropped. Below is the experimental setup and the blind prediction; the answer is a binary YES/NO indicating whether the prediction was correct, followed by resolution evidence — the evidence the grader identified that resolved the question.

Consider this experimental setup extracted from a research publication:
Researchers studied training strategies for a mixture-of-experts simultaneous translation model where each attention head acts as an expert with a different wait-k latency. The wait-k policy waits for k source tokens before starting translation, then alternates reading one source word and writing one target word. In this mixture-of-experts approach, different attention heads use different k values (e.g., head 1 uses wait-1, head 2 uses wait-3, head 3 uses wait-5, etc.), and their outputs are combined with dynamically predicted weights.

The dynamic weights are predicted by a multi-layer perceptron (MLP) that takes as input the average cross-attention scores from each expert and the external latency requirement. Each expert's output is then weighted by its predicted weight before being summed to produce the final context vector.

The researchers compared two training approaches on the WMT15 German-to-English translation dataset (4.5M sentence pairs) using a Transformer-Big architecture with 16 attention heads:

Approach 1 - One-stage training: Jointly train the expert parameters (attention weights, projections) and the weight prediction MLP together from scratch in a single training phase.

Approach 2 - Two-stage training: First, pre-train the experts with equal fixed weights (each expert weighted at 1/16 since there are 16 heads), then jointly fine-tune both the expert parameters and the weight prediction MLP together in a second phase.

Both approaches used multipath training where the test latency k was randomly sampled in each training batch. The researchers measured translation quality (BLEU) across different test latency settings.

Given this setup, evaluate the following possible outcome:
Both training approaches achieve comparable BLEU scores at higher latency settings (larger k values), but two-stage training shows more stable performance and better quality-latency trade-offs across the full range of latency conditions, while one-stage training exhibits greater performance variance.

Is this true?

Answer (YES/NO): NO